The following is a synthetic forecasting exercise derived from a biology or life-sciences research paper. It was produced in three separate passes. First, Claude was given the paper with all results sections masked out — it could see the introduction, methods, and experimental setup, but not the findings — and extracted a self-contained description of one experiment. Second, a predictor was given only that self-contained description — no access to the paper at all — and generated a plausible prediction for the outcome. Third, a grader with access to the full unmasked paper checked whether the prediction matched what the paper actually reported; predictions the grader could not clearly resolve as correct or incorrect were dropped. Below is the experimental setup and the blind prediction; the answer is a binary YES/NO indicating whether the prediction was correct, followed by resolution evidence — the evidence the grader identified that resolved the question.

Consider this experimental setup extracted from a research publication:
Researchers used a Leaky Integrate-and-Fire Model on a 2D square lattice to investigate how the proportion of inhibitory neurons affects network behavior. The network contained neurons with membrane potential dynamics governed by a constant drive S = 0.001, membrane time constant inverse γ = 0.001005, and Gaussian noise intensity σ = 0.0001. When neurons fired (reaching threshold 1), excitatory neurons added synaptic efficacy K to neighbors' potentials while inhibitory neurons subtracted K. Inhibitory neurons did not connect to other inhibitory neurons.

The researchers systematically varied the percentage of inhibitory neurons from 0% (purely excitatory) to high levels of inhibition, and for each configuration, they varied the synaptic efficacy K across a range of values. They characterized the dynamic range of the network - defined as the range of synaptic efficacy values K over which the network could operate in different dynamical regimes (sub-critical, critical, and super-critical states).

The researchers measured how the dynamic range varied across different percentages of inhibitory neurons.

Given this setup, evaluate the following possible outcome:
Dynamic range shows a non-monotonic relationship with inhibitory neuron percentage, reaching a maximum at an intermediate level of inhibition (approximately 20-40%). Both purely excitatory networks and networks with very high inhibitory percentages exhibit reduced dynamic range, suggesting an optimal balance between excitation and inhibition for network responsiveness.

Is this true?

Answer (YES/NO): YES